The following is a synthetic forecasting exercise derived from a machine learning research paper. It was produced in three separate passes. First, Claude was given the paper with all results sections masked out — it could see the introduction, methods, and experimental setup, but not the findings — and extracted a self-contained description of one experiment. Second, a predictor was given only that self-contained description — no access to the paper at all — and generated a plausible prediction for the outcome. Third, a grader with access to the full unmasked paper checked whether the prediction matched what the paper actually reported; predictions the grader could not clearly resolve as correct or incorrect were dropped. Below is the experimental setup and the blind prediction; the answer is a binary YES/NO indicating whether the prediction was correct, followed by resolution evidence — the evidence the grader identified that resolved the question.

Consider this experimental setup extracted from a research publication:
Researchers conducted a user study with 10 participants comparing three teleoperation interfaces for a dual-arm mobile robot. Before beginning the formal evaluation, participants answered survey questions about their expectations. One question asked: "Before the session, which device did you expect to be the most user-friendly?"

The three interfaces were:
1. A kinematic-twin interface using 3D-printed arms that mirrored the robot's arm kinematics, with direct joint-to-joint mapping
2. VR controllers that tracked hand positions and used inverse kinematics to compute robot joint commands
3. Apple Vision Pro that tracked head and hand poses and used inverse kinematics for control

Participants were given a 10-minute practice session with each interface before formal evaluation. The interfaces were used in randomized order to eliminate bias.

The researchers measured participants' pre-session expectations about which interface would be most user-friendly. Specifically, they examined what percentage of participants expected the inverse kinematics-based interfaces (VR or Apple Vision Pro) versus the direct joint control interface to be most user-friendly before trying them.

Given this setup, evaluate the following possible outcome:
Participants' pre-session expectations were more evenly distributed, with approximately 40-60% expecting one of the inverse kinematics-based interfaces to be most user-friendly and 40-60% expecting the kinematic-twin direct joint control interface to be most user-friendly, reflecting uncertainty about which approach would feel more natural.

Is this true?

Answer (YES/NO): NO